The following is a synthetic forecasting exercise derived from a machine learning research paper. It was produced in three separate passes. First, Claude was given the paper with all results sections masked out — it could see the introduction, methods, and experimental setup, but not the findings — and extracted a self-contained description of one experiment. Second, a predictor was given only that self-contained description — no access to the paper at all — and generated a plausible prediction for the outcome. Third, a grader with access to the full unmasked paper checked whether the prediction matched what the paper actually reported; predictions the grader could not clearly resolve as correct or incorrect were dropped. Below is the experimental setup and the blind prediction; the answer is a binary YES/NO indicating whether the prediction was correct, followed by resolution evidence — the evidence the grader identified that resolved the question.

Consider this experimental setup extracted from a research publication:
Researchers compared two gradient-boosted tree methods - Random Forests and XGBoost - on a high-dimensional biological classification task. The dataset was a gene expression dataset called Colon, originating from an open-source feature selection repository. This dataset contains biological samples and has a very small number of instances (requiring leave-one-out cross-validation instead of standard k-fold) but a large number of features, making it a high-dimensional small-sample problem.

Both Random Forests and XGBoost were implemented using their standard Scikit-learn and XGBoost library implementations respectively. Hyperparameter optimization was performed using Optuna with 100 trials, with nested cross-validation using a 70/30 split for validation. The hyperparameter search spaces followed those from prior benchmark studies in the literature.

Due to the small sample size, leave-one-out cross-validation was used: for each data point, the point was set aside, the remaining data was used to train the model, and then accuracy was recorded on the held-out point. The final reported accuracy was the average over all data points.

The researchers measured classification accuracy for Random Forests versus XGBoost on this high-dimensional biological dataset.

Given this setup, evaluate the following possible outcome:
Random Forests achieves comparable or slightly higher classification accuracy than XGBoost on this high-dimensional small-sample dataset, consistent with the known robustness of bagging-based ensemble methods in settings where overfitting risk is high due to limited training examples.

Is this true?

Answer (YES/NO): NO